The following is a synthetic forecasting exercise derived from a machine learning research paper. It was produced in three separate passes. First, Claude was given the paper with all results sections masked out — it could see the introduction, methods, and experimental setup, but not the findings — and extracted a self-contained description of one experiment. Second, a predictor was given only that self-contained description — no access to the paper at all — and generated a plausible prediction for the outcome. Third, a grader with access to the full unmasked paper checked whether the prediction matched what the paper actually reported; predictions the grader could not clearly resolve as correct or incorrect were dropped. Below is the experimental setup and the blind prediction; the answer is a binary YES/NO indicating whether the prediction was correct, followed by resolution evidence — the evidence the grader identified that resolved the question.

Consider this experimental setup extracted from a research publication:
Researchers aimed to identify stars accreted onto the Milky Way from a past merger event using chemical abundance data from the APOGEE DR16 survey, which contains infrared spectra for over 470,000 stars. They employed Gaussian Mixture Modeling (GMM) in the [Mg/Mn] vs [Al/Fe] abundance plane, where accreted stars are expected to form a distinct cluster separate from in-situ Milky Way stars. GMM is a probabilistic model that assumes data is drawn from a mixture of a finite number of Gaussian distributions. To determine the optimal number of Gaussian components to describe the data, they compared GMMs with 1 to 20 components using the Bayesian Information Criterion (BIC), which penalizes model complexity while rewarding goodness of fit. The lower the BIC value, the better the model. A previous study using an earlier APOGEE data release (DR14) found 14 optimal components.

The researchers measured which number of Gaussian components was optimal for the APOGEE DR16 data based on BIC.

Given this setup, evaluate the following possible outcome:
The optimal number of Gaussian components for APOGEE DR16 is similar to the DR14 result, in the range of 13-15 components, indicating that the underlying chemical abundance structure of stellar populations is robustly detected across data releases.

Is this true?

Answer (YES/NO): NO